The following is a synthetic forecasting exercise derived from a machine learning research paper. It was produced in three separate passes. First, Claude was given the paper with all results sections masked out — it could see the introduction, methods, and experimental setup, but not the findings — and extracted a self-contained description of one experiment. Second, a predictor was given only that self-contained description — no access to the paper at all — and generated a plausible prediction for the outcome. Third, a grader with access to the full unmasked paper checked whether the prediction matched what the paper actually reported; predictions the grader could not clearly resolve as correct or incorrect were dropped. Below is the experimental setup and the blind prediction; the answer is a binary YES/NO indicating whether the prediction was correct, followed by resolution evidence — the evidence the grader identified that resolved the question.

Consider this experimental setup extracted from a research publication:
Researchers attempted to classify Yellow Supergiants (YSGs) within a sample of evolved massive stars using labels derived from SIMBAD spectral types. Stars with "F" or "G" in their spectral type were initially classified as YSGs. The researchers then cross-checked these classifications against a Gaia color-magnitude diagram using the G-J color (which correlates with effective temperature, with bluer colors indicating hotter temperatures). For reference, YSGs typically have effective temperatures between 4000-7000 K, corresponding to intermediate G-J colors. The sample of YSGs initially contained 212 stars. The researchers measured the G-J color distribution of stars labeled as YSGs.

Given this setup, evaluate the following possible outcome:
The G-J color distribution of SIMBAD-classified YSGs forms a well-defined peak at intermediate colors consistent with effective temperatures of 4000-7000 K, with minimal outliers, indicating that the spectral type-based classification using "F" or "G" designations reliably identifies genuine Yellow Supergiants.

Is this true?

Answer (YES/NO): NO